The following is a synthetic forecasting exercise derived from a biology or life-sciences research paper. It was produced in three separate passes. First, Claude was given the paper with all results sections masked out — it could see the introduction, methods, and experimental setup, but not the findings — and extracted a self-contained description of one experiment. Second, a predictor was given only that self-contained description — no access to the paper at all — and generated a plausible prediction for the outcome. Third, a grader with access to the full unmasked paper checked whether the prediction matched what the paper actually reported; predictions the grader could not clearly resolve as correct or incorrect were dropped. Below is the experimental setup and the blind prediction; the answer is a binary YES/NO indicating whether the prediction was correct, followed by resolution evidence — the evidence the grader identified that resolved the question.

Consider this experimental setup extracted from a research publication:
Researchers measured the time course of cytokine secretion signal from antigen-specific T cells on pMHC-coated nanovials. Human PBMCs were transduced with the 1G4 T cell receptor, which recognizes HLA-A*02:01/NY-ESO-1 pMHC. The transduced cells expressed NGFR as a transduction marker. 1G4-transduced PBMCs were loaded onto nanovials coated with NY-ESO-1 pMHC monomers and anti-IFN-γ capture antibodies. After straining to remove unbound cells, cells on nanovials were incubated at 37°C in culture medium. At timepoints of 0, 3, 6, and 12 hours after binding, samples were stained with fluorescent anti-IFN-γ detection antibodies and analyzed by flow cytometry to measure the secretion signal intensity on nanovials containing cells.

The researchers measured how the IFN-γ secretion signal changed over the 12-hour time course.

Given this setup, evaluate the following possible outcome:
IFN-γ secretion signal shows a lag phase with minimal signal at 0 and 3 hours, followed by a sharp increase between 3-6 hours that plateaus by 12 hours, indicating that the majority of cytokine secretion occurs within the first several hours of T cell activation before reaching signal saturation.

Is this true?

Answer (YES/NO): NO